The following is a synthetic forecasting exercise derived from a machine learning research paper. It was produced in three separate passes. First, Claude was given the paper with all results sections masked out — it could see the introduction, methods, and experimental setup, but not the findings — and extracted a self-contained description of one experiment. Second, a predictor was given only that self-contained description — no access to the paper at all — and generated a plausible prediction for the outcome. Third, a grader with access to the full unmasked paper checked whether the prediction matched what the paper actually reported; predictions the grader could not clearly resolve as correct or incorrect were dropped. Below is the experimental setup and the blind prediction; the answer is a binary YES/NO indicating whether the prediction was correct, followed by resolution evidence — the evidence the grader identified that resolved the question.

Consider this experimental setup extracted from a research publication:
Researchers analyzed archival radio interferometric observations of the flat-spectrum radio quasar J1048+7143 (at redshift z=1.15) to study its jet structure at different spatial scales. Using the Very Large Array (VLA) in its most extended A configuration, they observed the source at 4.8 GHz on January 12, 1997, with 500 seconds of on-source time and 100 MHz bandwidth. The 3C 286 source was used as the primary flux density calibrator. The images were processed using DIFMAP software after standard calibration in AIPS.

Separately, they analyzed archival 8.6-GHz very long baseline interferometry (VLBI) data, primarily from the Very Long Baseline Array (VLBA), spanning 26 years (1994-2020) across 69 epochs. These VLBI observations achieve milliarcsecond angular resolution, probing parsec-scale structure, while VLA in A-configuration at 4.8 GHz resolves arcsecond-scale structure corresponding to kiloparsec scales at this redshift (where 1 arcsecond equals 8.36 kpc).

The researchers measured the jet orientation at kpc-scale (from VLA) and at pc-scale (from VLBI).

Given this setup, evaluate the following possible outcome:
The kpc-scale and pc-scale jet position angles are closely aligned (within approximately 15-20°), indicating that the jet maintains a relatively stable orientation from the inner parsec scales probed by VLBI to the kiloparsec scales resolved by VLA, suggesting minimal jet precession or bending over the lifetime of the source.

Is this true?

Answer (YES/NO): NO